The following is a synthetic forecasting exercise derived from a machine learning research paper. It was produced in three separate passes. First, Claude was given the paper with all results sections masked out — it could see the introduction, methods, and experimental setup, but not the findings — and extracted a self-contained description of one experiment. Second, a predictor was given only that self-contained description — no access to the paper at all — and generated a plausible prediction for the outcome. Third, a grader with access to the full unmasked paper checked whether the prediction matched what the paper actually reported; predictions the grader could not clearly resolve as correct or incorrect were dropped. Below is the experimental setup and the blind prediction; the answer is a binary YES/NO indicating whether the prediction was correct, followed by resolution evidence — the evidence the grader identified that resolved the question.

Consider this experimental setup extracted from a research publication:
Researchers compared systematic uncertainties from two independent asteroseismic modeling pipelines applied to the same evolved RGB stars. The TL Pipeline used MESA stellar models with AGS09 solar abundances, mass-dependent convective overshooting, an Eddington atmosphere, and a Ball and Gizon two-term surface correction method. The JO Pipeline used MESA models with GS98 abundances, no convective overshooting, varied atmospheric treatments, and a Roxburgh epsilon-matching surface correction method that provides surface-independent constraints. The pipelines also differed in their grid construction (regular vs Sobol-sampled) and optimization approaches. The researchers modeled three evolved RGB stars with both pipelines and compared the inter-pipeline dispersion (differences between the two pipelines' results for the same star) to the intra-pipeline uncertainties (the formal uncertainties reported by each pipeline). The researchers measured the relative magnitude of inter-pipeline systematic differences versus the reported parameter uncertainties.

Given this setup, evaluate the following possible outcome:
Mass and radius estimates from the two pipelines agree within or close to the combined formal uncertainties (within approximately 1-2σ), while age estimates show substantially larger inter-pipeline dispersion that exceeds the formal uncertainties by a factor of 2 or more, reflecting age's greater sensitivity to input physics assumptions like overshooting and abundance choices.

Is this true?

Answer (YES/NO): NO